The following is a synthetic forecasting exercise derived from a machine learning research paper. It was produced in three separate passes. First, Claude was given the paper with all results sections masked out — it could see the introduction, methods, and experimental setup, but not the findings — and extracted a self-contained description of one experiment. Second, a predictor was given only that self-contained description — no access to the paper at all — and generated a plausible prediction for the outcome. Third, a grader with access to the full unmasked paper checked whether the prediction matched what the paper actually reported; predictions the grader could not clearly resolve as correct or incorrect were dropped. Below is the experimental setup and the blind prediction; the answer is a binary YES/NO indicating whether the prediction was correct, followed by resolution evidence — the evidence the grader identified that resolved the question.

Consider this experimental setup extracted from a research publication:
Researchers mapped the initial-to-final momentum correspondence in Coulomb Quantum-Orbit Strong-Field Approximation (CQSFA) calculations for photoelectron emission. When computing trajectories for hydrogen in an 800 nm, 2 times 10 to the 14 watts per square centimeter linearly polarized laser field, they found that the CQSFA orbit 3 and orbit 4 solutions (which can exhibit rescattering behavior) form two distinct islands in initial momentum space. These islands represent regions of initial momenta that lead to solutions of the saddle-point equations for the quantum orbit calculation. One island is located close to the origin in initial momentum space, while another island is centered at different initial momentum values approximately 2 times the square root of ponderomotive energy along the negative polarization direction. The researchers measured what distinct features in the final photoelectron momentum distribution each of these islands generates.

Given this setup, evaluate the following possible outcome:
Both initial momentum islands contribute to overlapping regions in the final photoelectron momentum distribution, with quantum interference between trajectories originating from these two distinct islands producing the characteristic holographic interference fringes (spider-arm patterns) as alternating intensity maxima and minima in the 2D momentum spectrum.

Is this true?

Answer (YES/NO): NO